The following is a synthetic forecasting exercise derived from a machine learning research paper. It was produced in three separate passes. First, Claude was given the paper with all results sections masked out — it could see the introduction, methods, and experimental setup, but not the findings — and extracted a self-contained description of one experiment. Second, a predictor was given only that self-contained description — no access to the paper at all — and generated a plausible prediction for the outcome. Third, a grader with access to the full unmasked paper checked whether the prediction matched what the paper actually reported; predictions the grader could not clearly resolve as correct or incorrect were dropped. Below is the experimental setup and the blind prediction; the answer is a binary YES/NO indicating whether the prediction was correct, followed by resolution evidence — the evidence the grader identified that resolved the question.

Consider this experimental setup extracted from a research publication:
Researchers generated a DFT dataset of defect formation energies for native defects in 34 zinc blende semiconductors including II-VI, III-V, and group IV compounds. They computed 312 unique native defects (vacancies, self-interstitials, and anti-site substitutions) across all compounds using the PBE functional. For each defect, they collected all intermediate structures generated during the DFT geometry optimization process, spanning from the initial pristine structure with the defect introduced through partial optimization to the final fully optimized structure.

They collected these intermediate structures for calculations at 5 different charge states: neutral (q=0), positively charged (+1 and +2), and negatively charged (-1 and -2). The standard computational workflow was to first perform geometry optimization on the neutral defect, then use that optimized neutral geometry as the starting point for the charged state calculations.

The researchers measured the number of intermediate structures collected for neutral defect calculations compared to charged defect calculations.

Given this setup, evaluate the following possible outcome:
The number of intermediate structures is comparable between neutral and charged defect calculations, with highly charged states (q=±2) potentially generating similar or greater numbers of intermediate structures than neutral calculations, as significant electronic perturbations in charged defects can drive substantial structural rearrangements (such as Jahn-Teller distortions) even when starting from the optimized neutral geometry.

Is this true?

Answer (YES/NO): NO